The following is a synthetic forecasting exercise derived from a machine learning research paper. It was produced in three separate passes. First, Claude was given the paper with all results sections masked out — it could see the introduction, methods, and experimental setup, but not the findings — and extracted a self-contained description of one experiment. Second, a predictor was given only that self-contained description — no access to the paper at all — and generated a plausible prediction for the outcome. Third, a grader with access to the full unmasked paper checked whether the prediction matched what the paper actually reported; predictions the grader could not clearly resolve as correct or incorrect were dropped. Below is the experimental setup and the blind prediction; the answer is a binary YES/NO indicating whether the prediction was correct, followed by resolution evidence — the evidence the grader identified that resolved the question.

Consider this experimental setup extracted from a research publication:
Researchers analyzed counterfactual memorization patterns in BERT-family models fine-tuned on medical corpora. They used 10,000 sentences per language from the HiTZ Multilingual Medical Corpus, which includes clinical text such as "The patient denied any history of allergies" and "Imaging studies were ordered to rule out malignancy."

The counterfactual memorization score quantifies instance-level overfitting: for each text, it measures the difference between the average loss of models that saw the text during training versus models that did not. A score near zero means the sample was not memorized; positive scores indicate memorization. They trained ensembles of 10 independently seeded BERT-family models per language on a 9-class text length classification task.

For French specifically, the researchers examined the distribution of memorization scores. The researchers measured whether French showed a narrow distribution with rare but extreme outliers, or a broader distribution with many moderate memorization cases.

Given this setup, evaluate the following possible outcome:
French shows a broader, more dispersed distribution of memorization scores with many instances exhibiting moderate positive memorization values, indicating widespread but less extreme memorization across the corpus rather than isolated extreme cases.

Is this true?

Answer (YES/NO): NO